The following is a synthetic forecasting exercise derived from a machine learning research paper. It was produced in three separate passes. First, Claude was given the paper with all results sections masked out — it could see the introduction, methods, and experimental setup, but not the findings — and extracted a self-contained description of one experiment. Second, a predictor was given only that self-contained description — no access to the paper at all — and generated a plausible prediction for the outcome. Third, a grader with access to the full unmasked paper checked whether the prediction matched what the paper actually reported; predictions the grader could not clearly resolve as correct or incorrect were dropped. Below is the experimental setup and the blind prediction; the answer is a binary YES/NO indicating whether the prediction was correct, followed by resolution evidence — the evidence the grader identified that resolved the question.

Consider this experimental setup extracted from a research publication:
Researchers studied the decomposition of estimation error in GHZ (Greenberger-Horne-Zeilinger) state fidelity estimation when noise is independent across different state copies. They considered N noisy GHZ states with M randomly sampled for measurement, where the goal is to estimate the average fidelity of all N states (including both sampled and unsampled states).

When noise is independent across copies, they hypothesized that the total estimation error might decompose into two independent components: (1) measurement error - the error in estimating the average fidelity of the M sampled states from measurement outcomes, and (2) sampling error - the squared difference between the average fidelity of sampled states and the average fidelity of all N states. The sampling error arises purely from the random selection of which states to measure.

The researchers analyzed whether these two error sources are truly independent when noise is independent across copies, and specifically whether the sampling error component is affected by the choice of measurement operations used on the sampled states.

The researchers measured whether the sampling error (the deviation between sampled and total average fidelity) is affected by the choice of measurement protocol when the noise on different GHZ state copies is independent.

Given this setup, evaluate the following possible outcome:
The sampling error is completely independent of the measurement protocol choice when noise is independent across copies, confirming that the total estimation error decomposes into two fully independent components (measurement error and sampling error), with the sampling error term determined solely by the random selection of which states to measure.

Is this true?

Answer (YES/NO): YES